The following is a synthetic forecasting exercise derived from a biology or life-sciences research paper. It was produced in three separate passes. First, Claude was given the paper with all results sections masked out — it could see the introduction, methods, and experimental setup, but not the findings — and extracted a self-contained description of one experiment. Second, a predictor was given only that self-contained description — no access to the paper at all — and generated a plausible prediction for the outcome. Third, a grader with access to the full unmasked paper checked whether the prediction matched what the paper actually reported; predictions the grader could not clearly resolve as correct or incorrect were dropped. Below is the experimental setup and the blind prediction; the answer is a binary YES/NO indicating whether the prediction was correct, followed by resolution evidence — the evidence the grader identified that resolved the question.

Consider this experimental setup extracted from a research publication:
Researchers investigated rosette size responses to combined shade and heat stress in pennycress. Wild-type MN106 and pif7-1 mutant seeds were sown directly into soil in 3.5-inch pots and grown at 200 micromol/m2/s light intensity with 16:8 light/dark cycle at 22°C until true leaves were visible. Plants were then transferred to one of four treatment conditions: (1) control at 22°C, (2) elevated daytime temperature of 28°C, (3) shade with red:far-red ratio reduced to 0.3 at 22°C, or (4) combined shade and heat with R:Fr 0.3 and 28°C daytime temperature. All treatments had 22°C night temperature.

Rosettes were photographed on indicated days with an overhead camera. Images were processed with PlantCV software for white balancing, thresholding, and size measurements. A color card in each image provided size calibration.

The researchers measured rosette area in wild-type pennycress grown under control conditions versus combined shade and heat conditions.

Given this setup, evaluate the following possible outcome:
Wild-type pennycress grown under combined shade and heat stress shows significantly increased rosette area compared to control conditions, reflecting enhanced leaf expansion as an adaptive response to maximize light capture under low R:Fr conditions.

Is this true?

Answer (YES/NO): NO